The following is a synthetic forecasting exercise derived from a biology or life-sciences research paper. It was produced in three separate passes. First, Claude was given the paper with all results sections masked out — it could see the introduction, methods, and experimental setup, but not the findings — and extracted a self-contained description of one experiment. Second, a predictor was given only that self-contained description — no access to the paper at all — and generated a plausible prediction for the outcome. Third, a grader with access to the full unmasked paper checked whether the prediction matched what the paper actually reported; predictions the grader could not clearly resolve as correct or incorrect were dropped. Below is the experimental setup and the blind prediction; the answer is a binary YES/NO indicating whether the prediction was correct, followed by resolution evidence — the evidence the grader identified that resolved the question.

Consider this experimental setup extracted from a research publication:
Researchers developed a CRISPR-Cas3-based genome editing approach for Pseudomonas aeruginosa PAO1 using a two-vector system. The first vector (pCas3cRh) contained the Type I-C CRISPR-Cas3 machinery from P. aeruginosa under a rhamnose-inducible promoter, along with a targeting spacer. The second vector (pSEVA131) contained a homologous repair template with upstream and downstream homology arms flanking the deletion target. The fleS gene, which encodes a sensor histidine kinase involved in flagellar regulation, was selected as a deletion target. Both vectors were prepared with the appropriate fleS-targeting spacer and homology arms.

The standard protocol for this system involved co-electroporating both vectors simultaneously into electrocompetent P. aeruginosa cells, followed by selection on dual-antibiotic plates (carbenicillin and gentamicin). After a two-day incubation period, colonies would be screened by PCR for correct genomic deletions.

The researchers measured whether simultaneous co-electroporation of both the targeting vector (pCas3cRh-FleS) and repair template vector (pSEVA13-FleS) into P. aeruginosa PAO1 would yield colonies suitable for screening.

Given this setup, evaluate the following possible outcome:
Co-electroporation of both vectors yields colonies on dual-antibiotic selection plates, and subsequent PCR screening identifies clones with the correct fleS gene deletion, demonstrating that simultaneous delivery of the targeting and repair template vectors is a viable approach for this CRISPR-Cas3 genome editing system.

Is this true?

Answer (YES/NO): NO